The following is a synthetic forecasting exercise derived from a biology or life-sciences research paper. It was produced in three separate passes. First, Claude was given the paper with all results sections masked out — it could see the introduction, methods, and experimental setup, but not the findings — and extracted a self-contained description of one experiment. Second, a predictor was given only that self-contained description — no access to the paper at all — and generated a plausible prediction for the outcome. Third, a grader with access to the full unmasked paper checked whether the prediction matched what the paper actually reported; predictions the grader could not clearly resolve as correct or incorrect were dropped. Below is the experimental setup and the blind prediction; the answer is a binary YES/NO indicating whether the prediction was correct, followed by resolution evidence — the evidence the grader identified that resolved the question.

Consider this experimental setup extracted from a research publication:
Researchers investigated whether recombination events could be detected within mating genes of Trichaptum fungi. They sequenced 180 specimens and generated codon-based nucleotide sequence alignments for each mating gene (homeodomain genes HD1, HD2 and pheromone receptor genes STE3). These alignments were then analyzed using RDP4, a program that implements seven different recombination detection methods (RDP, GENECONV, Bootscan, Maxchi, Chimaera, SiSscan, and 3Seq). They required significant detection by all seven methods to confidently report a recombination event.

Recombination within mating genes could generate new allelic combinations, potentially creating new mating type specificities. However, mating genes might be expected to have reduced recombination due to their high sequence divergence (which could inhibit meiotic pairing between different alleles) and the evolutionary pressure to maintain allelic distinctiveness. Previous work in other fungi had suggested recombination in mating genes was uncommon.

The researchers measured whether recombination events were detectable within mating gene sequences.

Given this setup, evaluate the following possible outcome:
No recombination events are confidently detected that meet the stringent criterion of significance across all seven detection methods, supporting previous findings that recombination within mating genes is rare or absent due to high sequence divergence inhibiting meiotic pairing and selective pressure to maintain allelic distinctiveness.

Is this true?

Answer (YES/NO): NO